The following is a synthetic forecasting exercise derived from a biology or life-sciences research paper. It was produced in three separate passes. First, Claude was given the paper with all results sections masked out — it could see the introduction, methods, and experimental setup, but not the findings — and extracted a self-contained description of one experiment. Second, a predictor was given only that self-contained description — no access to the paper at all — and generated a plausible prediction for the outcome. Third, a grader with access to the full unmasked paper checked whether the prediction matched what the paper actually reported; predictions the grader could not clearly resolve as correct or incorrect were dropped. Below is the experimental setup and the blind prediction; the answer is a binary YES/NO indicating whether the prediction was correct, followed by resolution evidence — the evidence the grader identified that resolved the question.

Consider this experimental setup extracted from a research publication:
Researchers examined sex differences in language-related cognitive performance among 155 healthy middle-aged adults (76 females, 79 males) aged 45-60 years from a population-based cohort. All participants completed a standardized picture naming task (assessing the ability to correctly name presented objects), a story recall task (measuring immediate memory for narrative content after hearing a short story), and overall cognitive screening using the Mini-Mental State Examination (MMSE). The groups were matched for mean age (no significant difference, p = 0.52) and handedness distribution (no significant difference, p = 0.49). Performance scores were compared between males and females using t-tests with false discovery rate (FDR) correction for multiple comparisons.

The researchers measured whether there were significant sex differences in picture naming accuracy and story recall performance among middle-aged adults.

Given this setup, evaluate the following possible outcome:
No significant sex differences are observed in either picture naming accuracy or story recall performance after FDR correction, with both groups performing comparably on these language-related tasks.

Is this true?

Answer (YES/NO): NO